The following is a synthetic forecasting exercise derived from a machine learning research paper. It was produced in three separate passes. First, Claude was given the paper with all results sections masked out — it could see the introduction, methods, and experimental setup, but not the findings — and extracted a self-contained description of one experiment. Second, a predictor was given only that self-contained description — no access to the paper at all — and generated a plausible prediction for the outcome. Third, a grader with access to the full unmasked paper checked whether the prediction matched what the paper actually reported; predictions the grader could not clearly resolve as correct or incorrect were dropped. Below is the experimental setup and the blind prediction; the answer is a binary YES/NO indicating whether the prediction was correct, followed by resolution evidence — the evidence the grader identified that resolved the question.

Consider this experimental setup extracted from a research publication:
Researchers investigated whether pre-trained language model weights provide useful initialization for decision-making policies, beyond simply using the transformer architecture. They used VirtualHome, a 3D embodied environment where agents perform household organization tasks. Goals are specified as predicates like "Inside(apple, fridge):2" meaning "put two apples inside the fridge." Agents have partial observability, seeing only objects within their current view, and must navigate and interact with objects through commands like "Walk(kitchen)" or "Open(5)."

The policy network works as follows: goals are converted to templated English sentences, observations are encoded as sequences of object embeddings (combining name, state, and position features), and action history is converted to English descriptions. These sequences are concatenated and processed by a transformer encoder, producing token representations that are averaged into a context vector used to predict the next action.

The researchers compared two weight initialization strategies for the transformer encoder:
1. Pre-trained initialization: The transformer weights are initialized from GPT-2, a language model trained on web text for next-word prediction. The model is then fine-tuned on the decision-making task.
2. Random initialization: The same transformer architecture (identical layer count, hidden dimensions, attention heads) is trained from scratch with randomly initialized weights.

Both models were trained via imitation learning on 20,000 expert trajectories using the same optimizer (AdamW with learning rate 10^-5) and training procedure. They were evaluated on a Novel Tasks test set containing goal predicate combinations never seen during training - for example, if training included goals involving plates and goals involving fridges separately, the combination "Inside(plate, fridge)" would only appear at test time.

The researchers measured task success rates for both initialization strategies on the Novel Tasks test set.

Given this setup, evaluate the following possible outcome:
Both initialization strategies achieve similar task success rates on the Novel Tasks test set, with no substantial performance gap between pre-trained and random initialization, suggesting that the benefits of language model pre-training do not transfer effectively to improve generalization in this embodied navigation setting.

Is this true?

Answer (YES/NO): NO